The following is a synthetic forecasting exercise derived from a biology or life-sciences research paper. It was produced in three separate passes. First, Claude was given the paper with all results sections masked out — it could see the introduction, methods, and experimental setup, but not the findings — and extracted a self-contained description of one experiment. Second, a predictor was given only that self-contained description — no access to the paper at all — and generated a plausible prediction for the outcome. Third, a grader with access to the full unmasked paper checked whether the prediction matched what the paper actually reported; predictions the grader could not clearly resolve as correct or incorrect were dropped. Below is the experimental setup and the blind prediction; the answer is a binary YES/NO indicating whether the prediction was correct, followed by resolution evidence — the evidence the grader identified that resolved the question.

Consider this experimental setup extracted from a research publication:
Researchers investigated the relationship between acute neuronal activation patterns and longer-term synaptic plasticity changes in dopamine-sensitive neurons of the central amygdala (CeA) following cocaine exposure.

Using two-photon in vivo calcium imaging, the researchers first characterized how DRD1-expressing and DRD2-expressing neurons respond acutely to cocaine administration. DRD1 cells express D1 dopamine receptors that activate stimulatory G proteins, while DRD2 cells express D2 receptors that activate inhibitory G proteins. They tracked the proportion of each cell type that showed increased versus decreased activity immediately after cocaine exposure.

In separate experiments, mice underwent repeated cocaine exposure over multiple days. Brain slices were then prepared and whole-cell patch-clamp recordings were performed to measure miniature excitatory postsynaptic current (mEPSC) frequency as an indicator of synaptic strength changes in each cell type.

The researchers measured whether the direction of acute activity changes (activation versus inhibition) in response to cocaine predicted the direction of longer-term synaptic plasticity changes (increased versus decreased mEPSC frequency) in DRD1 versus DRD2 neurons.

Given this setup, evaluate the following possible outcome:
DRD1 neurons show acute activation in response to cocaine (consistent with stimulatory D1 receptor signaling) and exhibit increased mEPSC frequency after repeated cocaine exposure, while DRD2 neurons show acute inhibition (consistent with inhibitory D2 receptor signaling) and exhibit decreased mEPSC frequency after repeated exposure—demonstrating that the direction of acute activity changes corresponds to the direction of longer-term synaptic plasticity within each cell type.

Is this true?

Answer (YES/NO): YES